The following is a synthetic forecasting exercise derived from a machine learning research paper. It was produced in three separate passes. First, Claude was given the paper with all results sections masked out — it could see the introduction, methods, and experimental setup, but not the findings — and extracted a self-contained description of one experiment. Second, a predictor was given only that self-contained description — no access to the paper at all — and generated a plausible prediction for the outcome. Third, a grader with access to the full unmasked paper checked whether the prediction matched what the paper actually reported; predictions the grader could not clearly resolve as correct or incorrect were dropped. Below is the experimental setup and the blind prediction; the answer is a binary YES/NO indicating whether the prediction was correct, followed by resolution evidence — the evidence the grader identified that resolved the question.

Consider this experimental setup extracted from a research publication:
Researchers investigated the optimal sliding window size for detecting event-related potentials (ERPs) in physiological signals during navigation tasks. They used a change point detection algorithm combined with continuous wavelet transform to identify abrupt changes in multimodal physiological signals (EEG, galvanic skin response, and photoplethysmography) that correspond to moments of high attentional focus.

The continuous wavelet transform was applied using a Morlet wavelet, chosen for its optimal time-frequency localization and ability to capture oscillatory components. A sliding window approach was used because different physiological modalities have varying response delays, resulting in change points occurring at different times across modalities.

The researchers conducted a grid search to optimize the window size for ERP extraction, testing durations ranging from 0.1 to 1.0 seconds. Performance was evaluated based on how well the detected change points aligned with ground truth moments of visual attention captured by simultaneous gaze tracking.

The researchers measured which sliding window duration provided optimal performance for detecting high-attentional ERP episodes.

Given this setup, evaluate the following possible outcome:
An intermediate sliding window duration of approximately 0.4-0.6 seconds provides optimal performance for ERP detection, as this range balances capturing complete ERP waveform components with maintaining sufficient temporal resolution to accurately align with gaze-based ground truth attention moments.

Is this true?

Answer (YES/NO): NO